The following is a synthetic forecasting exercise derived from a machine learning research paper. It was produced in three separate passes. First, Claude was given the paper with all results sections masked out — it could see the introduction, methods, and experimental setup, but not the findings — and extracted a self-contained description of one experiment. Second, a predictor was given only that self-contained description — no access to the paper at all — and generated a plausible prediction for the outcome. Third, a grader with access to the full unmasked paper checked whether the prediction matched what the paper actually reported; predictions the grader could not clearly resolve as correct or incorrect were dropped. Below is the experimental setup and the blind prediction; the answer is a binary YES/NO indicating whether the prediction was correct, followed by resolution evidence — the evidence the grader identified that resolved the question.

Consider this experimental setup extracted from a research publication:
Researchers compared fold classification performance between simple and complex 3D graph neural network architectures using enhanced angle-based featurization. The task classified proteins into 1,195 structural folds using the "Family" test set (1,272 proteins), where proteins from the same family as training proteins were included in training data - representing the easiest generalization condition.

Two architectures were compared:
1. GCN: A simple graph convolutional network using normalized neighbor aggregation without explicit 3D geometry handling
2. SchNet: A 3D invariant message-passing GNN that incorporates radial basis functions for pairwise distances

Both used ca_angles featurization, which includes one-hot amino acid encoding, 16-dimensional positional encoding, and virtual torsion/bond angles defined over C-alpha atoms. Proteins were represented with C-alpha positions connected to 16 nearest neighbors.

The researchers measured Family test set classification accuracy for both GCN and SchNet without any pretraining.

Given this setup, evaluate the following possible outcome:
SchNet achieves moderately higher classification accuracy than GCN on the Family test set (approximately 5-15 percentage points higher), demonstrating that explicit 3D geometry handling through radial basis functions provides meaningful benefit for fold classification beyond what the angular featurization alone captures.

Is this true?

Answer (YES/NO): NO